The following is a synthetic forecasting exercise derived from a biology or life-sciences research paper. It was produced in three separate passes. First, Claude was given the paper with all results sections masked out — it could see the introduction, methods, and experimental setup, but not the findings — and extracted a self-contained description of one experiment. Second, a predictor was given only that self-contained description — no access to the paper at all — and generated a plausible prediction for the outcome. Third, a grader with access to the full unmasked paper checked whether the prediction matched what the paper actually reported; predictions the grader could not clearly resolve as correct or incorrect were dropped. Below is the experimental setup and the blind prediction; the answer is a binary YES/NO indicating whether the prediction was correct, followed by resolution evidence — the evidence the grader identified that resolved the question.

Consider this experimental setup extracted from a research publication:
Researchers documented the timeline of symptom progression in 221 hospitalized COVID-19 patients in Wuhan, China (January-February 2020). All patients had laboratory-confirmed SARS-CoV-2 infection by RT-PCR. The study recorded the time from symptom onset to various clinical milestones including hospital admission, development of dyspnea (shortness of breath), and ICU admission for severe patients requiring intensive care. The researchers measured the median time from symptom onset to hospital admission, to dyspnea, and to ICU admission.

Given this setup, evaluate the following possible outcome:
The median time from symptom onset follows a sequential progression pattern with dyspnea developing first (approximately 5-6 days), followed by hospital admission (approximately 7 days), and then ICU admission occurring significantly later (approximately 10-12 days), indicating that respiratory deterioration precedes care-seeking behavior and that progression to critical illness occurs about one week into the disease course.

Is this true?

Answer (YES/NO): NO